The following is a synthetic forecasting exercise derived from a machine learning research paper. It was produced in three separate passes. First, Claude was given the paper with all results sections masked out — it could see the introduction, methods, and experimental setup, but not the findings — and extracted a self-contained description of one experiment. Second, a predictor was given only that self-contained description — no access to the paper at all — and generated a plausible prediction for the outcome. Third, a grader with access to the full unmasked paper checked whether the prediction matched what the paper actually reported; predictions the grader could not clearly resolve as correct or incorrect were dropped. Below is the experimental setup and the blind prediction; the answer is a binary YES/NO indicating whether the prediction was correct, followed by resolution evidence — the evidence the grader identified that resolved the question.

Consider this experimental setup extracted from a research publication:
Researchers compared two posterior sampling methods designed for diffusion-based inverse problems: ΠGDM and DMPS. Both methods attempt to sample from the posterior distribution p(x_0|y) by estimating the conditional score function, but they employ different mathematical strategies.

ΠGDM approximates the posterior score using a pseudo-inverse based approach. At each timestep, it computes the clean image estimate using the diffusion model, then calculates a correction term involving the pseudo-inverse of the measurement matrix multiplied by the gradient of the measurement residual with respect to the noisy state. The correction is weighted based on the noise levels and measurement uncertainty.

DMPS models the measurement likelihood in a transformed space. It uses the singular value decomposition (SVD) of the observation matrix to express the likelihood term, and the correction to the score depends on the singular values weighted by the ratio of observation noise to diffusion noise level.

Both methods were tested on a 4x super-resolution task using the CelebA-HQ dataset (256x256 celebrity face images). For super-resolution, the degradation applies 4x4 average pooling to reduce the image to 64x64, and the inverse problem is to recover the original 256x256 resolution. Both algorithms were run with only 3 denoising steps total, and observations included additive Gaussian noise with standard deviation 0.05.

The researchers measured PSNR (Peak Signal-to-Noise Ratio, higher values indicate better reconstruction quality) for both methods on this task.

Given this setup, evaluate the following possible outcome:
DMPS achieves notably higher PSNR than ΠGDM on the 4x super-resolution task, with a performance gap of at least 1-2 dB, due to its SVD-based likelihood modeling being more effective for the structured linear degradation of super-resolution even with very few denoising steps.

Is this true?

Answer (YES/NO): NO